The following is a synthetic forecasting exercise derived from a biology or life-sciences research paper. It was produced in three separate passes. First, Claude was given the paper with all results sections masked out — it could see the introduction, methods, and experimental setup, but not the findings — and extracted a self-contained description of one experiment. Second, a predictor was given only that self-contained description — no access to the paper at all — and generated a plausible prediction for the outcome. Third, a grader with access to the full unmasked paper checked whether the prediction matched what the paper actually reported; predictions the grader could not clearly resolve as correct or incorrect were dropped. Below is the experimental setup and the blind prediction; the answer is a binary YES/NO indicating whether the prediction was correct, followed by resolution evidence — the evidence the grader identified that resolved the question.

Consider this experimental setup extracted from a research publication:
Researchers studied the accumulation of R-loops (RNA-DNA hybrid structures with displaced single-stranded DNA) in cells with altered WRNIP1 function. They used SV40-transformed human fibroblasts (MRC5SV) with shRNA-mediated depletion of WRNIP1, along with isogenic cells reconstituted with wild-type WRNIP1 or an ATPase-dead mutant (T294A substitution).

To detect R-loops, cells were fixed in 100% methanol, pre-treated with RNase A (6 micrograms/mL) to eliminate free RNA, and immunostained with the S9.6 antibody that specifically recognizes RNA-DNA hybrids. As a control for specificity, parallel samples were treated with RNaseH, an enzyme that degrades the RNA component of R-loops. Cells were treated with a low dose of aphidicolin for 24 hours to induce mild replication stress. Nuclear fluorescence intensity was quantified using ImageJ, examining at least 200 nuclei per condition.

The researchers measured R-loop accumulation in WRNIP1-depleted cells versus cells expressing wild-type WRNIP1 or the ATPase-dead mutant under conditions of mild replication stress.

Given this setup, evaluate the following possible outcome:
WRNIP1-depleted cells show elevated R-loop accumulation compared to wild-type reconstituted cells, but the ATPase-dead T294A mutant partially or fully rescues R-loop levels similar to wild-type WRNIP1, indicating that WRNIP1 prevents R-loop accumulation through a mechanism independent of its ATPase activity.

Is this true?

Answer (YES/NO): NO